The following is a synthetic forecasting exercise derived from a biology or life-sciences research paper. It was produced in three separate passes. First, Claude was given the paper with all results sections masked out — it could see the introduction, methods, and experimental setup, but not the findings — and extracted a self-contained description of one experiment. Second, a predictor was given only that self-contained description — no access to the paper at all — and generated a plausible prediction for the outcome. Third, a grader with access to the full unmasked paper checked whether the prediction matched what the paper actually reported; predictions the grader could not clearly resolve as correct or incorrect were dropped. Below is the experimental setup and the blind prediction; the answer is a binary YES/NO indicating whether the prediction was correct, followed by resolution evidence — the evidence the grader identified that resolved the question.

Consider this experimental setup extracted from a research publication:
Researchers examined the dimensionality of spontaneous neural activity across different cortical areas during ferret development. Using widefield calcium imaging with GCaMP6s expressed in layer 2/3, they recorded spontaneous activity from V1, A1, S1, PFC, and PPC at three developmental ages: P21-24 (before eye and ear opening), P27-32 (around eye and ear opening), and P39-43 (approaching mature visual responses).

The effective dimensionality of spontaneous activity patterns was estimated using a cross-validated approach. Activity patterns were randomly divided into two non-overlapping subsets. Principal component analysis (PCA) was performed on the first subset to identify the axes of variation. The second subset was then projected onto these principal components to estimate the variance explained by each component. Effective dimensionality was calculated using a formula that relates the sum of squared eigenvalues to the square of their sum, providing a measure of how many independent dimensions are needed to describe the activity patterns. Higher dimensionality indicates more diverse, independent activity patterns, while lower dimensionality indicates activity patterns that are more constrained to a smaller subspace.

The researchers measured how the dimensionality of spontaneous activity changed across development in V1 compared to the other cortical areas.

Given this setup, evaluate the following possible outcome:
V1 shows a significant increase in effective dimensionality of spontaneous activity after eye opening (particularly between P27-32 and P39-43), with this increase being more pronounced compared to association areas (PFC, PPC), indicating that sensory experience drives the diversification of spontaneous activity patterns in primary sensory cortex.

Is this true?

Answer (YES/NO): NO